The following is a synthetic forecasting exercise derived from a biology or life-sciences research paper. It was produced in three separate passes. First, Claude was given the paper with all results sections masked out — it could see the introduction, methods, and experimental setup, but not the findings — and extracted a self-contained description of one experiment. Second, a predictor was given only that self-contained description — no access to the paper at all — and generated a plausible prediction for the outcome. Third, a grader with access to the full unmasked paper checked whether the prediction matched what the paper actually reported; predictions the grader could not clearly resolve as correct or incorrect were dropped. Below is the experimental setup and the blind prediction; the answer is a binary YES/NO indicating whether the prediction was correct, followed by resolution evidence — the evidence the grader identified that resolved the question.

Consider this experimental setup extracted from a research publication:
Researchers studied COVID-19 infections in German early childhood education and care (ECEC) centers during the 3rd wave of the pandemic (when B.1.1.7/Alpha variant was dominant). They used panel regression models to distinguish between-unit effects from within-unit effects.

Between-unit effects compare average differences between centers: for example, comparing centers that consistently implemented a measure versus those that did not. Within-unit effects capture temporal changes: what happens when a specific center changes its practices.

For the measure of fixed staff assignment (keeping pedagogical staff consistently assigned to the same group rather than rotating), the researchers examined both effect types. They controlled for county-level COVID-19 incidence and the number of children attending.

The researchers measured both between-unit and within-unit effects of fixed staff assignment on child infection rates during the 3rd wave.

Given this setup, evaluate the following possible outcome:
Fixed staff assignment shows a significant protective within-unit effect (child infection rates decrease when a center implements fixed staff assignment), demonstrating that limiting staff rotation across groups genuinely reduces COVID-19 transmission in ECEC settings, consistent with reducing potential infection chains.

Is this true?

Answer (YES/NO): YES